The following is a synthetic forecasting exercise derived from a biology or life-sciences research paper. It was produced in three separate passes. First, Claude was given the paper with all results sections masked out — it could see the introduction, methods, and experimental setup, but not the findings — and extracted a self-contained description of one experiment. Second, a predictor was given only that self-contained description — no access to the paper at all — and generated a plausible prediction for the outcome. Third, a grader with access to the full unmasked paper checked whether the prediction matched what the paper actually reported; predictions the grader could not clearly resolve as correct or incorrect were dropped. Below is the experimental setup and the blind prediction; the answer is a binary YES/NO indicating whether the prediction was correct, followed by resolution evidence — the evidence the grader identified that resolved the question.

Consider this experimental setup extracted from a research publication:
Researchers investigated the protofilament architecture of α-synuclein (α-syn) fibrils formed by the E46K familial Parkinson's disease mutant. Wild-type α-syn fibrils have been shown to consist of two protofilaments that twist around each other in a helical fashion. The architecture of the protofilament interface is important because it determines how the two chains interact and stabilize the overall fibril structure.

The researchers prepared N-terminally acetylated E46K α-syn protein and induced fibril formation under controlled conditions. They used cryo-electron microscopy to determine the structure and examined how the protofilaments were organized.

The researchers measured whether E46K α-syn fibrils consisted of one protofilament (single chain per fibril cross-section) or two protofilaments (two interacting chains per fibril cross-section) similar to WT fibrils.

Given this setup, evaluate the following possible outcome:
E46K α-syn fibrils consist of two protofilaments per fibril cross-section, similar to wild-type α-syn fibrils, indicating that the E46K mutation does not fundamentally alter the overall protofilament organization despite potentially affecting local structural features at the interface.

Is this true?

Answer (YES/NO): YES